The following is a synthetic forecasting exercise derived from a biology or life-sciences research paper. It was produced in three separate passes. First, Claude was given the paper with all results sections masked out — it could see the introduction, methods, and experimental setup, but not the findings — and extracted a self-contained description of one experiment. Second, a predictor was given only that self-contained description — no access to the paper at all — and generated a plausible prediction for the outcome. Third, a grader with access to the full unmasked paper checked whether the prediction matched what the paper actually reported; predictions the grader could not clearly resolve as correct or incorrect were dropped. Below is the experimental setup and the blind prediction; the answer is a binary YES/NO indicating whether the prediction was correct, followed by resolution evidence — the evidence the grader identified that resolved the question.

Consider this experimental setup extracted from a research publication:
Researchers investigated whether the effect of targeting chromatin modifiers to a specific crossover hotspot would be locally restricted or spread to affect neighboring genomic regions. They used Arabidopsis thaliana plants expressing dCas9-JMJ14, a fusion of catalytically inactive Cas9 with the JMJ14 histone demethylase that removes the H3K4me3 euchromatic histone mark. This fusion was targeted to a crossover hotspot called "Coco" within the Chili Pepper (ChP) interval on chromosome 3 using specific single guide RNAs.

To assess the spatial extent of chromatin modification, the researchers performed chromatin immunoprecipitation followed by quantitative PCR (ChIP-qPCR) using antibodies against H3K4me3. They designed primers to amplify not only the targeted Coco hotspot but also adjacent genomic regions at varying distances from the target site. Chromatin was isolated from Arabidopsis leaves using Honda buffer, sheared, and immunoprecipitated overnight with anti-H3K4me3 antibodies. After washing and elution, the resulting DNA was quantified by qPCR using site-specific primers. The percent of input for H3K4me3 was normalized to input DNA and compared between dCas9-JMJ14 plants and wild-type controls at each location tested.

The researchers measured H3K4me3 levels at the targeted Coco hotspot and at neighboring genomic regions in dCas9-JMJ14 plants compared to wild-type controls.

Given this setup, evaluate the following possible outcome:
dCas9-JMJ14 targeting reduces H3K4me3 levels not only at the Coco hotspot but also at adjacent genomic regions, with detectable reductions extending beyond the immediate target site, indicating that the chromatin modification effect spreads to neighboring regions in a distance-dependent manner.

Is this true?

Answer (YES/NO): YES